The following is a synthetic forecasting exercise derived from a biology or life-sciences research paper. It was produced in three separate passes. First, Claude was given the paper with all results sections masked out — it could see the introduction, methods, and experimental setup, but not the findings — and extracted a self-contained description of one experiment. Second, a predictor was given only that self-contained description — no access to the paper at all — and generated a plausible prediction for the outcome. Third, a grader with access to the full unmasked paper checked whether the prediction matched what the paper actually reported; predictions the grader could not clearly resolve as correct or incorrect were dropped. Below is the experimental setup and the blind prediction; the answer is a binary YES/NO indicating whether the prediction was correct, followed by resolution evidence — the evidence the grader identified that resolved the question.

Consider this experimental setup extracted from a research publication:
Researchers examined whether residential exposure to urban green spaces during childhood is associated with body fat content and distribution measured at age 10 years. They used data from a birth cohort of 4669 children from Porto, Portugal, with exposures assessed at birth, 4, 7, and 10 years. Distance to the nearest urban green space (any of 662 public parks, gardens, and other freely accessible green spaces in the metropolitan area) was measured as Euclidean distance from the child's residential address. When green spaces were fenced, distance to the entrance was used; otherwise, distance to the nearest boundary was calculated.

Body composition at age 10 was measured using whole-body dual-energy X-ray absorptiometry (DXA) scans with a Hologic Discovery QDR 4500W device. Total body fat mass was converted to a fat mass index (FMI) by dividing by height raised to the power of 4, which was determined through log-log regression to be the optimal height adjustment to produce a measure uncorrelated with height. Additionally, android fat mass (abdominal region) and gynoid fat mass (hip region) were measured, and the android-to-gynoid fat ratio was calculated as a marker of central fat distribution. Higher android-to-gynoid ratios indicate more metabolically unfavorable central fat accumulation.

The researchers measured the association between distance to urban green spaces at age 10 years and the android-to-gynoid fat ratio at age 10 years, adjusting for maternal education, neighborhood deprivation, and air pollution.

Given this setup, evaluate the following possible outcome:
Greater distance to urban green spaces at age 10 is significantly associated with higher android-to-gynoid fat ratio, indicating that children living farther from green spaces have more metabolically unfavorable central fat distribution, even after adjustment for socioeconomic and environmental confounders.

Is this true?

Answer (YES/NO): NO